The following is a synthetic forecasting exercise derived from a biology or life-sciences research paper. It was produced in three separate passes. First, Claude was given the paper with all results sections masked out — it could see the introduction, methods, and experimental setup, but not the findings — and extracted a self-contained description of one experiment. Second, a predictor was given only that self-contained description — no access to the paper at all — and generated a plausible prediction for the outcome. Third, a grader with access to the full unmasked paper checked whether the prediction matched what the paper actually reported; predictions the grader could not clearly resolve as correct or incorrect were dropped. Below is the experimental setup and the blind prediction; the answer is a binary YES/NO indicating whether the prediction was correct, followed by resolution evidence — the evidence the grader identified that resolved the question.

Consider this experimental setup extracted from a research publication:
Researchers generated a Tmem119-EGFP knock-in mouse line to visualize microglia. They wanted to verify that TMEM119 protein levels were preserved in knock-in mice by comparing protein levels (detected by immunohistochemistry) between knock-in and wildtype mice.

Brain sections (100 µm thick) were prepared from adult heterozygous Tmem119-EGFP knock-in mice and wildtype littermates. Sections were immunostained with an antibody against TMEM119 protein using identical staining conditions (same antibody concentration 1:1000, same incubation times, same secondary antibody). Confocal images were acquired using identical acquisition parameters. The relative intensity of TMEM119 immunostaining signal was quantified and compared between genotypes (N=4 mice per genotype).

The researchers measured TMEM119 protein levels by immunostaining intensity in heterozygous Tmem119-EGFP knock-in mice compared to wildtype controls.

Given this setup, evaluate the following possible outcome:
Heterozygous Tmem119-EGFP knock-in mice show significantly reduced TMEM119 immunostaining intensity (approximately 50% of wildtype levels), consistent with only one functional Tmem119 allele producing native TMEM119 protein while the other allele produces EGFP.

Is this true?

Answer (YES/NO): NO